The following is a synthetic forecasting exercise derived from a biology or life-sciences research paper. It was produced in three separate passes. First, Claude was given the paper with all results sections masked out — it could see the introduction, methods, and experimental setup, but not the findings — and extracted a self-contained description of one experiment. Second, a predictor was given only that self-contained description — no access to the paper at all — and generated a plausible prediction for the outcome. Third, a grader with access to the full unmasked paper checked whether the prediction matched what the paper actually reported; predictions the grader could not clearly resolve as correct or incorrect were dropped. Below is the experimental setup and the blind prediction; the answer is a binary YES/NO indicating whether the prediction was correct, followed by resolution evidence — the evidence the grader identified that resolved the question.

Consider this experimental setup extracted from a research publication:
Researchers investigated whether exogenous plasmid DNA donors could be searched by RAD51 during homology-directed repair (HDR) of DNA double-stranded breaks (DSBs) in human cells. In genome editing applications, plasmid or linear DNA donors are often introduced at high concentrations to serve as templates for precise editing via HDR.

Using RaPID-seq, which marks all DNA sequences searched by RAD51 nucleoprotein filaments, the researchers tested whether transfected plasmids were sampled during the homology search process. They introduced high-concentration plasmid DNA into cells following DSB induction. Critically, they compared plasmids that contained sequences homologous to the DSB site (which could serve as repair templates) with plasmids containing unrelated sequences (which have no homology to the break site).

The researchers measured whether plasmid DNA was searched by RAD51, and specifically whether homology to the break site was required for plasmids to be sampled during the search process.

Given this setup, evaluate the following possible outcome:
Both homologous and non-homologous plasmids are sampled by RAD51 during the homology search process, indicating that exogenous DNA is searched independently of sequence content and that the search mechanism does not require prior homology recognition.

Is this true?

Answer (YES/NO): YES